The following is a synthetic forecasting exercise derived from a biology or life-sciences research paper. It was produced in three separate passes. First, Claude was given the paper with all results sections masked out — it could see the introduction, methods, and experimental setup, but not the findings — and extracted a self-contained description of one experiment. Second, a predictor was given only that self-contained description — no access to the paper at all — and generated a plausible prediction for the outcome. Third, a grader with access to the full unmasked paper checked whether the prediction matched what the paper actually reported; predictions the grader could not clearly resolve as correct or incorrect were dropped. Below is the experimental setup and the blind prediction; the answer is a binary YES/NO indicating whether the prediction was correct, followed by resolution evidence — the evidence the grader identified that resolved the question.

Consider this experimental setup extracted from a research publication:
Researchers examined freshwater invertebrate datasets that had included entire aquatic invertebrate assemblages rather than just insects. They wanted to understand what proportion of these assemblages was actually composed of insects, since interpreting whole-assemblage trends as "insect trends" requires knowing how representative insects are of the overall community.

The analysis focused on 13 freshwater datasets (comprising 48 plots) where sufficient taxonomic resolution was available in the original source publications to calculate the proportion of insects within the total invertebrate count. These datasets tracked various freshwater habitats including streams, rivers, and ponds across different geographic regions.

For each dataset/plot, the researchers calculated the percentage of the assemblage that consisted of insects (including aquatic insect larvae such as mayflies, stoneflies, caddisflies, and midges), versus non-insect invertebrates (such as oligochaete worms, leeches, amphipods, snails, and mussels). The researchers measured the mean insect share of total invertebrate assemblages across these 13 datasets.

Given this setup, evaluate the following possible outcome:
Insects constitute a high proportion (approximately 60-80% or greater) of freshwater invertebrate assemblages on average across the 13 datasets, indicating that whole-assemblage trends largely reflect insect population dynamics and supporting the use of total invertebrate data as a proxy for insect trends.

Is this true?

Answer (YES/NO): NO